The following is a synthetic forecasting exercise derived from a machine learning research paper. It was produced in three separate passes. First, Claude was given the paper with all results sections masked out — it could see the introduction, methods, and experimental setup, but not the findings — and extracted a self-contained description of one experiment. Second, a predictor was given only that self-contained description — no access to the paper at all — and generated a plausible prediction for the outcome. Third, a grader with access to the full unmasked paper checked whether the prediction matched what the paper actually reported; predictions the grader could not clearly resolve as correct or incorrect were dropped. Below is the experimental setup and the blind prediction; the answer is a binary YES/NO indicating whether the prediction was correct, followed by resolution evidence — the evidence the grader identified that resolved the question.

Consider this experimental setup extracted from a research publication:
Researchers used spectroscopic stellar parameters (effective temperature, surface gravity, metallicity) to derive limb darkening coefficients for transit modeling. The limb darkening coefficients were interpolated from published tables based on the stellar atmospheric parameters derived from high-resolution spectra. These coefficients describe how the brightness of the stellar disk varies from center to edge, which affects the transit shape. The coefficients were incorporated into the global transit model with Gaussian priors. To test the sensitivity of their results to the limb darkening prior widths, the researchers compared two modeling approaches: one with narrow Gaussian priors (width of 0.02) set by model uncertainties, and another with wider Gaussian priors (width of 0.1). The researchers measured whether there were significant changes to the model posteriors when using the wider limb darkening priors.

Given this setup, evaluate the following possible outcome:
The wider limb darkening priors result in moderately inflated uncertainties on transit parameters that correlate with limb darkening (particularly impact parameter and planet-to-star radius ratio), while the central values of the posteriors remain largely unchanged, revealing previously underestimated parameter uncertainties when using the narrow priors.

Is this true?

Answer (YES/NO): NO